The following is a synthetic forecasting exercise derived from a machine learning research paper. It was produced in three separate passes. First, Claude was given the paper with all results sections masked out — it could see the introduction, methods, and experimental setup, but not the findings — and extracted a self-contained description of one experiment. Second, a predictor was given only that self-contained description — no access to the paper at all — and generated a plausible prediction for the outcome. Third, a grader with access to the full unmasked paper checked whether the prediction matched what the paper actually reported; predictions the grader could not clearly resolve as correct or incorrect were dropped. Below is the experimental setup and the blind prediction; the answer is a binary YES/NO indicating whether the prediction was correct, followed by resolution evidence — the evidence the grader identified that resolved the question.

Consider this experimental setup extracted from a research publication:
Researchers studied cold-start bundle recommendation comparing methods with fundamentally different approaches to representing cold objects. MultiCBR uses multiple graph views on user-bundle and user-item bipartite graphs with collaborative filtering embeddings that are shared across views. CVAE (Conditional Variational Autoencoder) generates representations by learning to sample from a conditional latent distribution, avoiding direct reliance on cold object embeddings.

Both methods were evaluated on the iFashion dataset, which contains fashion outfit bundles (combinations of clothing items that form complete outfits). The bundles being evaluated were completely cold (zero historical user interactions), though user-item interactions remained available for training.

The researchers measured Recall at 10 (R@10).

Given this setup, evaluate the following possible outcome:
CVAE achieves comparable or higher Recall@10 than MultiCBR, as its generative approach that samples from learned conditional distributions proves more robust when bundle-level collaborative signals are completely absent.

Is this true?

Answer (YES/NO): NO